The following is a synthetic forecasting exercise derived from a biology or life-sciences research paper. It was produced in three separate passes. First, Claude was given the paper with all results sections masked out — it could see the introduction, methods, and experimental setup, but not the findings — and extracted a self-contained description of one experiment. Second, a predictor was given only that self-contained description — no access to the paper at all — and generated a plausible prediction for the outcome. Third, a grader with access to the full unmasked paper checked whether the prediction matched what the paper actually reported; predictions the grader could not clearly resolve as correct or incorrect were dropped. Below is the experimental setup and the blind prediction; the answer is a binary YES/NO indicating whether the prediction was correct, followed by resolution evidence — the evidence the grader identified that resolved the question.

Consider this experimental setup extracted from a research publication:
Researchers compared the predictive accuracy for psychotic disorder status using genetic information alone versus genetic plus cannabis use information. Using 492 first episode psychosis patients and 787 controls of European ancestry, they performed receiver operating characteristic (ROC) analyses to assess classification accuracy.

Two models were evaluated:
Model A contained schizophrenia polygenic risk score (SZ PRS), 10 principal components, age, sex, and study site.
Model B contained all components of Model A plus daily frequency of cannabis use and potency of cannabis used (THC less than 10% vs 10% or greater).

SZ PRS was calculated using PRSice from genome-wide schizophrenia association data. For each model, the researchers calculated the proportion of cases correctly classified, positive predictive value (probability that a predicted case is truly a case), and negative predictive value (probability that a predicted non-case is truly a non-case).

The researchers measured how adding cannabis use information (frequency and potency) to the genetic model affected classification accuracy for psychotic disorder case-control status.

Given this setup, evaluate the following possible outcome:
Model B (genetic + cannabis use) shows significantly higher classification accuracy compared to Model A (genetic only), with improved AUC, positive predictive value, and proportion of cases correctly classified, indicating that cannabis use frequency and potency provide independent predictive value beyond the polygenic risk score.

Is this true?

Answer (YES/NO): NO